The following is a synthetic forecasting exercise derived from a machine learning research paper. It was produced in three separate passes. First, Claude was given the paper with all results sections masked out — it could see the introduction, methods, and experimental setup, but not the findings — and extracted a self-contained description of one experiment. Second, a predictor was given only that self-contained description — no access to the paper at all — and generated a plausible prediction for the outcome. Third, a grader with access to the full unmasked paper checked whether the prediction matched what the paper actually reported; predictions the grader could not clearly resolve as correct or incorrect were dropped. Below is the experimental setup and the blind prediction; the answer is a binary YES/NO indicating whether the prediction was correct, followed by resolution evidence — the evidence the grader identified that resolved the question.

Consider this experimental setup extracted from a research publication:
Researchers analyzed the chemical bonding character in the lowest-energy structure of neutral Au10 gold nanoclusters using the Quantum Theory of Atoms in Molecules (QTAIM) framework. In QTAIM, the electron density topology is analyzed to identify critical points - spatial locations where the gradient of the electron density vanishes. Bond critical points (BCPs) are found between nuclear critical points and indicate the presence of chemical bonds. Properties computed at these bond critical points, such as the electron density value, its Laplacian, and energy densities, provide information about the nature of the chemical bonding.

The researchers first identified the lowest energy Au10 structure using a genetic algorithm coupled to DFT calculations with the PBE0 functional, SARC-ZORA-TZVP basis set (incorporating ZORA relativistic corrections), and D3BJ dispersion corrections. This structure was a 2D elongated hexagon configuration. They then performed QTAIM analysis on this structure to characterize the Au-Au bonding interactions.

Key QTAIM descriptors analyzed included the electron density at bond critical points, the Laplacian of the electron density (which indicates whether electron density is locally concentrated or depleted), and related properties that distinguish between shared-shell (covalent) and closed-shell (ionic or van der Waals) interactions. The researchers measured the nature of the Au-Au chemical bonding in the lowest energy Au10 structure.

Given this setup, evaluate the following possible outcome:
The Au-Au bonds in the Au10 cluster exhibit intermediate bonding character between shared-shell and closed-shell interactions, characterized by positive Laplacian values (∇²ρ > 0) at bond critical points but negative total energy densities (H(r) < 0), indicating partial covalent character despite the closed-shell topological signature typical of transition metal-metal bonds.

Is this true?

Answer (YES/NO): YES